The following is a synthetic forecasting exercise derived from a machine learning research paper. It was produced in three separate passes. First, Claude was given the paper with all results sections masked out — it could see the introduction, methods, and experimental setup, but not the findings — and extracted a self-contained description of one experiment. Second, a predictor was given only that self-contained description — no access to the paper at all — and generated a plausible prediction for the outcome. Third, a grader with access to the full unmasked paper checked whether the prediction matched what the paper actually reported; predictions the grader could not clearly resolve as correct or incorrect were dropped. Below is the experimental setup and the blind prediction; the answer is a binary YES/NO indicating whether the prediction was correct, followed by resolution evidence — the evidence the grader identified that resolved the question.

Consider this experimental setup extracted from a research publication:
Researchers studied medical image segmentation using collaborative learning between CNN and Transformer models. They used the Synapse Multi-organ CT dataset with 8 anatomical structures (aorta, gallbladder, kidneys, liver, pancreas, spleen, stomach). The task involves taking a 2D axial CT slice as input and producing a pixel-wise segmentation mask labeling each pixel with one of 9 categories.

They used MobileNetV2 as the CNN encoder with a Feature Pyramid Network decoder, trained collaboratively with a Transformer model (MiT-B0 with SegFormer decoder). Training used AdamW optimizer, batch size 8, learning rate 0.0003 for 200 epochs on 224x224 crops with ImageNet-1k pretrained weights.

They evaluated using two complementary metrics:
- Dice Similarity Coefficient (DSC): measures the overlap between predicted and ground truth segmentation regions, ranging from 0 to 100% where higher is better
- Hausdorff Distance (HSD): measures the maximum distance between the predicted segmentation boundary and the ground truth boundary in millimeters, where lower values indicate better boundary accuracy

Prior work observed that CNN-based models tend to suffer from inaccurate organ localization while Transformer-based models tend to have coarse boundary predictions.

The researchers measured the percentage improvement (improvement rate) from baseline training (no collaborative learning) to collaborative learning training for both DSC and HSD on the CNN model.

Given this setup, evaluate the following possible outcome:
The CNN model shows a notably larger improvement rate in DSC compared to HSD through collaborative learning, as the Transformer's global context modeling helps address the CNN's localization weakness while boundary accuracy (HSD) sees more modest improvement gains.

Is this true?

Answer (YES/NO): NO